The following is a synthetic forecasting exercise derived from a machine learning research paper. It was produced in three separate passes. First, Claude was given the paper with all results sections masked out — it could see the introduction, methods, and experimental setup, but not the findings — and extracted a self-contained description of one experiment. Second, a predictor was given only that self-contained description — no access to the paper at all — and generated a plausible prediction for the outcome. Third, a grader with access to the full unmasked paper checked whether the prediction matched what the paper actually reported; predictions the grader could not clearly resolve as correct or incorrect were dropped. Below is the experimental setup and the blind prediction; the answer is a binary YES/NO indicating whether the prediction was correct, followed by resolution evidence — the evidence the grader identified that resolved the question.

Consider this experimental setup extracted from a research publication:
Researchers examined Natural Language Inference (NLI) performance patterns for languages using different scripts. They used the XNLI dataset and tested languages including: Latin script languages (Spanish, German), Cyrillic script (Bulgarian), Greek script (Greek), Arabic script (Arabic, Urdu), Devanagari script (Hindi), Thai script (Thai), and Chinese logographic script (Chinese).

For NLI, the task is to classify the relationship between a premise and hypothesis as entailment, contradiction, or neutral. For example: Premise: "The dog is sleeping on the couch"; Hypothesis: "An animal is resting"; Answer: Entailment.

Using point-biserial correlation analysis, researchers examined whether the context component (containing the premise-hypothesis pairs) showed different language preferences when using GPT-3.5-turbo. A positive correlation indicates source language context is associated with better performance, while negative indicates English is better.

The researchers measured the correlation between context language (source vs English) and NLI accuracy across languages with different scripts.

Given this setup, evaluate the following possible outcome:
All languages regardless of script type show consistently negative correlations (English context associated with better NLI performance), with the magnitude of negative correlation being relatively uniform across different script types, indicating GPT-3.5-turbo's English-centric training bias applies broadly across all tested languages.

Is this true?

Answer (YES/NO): NO